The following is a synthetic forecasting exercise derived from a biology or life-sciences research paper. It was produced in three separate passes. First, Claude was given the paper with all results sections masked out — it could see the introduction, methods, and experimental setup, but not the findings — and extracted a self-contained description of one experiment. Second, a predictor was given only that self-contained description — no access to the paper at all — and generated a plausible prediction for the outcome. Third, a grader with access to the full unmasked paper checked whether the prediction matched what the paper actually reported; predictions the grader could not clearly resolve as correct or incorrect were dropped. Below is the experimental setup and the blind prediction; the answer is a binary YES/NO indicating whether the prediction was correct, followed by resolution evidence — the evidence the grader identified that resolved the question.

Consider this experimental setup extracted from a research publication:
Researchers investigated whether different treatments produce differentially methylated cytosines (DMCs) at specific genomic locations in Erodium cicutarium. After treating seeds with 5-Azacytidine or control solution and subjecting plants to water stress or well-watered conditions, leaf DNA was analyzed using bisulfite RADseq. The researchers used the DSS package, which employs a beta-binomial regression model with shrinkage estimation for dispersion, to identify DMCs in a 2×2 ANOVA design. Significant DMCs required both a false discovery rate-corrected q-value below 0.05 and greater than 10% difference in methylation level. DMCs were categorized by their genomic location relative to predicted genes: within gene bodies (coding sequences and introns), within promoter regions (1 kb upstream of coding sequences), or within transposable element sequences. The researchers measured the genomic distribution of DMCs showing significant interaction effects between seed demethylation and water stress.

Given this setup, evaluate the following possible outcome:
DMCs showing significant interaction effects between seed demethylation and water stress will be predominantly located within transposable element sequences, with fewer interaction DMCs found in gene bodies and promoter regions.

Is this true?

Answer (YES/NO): NO